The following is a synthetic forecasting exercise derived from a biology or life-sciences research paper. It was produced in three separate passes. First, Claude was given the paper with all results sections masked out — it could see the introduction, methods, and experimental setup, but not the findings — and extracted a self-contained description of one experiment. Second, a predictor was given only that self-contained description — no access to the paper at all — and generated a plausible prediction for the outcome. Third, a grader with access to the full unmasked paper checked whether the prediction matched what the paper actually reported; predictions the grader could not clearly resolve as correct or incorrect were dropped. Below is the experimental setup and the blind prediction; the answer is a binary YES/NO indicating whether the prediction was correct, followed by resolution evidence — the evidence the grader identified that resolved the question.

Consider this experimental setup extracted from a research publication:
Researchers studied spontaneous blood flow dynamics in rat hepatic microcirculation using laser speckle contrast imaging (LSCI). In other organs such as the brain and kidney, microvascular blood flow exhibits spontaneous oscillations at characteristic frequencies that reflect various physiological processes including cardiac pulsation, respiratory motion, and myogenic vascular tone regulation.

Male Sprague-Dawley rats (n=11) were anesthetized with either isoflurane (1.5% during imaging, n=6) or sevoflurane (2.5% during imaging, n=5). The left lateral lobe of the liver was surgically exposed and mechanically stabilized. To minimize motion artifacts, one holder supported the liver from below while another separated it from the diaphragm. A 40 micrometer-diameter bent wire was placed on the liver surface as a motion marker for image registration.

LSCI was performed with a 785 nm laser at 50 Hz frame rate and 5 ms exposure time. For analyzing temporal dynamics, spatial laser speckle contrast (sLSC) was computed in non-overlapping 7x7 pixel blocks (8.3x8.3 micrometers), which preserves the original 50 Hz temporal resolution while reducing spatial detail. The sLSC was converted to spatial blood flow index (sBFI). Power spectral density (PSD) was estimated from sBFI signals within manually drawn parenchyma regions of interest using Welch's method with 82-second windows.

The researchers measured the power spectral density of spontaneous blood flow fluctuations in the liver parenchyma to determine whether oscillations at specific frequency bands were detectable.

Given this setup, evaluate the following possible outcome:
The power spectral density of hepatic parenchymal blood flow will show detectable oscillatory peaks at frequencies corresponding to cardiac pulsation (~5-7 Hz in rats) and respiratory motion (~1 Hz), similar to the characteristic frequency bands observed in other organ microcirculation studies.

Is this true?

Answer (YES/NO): NO